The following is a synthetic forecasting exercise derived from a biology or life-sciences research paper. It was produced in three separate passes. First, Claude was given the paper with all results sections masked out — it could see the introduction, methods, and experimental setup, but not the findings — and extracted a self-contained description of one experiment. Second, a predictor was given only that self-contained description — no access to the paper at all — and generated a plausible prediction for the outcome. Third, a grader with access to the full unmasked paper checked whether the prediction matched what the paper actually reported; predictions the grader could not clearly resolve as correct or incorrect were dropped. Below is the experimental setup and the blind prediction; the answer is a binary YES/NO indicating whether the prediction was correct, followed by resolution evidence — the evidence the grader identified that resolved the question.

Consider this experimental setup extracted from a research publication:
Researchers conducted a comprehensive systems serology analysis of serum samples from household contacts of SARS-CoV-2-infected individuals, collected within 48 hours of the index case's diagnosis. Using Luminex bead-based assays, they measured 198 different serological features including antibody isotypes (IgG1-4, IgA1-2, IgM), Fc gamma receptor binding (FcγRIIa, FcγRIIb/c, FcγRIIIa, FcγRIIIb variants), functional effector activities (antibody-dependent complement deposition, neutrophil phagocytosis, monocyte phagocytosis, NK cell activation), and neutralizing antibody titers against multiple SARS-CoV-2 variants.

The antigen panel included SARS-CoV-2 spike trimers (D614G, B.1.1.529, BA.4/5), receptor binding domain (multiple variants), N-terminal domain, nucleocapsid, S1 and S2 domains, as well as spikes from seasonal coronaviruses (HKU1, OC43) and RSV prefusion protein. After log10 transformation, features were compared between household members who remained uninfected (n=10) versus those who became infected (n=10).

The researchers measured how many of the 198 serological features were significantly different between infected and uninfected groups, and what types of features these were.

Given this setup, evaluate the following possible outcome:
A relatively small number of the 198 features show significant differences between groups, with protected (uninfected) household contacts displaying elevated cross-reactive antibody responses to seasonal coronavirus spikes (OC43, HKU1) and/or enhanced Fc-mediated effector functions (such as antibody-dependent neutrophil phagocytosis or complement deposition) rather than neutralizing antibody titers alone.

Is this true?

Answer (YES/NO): NO